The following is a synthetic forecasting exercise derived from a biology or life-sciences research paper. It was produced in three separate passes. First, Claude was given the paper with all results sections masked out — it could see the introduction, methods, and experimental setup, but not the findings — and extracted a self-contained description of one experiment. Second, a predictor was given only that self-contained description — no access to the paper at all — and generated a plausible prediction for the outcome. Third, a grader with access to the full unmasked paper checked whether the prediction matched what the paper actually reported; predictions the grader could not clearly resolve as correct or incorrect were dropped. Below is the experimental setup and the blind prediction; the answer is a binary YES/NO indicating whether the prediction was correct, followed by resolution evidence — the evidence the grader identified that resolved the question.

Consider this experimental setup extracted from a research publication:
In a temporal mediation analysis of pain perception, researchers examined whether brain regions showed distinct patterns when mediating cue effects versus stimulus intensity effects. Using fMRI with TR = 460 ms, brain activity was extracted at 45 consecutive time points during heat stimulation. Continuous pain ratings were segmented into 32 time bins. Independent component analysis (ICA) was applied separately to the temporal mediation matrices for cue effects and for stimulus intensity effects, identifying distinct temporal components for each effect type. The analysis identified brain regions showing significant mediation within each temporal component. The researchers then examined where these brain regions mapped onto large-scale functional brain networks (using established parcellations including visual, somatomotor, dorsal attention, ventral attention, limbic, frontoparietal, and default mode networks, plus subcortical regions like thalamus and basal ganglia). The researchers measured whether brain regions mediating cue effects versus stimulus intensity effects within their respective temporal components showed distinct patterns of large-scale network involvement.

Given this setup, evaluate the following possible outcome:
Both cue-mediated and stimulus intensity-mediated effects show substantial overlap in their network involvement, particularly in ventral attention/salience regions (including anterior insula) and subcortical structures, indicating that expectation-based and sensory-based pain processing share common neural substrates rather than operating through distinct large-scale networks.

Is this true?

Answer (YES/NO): NO